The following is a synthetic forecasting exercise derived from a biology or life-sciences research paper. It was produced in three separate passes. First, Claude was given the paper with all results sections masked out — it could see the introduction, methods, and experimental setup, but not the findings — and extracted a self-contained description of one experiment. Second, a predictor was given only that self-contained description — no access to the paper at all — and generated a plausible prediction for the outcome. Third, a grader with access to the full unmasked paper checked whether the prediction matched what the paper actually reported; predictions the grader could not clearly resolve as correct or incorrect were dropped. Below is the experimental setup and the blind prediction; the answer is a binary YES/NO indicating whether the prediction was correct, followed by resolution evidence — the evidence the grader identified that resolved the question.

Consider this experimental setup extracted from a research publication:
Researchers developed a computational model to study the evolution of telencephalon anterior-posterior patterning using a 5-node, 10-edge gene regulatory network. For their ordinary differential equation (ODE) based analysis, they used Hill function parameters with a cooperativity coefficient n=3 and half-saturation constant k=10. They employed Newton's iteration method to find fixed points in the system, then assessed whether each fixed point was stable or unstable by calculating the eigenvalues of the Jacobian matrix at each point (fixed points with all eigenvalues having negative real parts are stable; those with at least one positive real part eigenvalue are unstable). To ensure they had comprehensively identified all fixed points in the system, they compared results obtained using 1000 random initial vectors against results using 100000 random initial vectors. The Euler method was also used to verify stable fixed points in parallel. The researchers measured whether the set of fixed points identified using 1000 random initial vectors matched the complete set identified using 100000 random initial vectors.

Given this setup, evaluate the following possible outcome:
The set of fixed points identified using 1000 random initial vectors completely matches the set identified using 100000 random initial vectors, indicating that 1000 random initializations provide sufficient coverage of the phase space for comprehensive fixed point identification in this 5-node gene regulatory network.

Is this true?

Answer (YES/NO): YES